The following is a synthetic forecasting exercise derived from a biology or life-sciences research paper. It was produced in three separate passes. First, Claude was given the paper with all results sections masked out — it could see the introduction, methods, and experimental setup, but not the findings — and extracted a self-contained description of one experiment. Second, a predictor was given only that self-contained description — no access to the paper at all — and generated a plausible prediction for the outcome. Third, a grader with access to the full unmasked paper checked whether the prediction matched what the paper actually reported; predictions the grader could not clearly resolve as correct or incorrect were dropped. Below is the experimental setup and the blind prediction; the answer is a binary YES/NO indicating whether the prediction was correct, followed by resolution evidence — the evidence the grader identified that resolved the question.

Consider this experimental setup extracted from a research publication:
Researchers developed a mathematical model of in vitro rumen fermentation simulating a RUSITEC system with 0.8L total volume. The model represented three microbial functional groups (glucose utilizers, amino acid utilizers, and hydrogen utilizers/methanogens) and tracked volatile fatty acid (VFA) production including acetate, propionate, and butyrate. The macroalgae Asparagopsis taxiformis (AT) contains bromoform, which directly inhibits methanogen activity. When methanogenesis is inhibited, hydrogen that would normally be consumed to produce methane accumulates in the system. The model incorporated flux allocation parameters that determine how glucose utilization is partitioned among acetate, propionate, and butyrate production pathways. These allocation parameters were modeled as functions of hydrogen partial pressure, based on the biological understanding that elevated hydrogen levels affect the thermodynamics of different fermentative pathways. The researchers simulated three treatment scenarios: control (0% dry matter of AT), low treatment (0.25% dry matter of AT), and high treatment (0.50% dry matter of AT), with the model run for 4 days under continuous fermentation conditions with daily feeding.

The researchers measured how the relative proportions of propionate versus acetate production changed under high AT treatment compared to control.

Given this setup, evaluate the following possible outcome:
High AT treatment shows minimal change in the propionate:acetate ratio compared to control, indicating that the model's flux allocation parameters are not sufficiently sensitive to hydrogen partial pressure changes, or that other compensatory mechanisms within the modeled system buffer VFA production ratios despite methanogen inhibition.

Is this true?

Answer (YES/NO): NO